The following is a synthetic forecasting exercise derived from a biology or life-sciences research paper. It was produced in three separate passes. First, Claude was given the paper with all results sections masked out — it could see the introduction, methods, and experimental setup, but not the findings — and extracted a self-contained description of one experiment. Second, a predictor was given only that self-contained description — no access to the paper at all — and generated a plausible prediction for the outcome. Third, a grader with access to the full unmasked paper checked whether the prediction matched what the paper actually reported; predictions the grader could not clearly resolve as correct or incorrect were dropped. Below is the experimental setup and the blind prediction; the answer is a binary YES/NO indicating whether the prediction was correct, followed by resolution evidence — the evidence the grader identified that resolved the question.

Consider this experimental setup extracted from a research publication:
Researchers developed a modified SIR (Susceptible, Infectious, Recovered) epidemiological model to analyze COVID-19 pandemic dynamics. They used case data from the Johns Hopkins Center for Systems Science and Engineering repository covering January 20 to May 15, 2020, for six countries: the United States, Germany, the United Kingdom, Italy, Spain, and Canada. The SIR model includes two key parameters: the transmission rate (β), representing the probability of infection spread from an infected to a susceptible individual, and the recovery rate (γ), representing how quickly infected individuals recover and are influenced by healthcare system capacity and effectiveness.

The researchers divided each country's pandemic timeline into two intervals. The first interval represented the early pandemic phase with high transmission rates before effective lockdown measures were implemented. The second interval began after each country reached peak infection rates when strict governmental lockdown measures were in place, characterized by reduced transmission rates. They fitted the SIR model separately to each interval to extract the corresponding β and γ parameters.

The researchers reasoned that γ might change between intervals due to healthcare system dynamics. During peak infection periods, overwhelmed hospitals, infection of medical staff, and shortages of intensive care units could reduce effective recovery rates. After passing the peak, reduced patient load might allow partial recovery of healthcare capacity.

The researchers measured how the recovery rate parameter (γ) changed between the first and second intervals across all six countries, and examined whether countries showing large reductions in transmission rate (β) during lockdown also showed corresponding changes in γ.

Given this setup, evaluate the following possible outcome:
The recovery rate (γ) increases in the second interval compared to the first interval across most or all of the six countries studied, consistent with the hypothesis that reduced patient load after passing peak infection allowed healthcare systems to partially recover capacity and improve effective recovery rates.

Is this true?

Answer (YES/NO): NO